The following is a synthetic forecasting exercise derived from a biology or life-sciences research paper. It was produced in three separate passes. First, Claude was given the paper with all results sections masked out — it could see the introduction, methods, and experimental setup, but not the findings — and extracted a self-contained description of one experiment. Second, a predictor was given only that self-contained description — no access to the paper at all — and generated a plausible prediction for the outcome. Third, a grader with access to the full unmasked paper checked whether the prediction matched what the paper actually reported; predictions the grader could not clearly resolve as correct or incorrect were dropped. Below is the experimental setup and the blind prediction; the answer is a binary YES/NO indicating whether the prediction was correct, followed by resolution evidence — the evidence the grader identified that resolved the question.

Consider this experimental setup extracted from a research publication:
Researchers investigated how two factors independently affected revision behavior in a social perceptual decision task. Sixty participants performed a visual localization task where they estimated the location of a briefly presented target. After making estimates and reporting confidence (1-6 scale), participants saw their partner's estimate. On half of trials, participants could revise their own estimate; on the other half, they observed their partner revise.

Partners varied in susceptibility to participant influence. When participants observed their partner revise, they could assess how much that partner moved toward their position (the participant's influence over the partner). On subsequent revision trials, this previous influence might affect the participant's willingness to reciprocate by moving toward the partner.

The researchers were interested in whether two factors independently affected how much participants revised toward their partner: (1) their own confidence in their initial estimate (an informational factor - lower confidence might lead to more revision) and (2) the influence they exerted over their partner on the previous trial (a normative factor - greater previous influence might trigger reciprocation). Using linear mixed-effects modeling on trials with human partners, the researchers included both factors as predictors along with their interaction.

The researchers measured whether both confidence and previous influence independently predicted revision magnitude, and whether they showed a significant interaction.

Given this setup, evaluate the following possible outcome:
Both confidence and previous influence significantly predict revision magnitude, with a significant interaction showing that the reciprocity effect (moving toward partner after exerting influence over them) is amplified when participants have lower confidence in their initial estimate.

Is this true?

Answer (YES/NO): YES